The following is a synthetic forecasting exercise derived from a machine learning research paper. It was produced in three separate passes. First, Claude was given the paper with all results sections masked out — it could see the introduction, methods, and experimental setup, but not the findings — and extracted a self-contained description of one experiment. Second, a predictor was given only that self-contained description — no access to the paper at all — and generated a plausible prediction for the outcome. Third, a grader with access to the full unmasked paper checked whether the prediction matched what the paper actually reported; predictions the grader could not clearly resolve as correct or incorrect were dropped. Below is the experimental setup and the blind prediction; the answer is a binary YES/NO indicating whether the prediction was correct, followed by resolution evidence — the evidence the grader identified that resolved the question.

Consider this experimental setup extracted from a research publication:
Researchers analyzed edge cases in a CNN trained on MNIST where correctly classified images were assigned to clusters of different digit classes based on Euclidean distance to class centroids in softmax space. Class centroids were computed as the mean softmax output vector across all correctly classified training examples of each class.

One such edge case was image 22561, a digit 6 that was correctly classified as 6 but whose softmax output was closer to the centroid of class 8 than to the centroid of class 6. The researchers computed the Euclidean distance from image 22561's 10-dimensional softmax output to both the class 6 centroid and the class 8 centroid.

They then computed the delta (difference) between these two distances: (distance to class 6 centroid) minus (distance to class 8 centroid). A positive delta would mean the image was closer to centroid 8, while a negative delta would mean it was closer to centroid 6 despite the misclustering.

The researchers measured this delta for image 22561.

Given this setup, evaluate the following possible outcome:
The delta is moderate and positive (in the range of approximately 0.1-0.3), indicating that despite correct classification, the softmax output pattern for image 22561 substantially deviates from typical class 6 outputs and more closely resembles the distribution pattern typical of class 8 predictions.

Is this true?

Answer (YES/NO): NO